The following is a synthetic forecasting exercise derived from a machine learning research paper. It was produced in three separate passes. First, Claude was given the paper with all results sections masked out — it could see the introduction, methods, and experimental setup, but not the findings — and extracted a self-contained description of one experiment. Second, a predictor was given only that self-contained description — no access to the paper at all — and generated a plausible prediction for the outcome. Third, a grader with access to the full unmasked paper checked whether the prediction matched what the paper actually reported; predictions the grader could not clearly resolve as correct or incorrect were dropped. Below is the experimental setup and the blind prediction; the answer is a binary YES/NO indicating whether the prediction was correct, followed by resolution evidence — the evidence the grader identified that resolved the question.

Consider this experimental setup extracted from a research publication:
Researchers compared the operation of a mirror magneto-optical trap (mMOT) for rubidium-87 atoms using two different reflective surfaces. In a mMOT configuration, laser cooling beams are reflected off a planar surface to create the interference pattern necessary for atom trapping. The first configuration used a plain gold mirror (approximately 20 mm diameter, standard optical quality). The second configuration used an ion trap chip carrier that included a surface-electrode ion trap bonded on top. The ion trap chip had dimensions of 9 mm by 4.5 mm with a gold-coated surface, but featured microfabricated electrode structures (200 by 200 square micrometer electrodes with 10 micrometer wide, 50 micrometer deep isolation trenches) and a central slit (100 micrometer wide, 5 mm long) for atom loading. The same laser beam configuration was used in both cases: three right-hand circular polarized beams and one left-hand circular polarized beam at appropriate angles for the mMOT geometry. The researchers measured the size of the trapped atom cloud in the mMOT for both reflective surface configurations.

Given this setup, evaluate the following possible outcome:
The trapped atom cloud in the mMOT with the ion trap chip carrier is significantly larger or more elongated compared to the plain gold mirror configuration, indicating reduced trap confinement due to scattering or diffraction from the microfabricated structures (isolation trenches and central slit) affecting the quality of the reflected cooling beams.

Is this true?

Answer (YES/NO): NO